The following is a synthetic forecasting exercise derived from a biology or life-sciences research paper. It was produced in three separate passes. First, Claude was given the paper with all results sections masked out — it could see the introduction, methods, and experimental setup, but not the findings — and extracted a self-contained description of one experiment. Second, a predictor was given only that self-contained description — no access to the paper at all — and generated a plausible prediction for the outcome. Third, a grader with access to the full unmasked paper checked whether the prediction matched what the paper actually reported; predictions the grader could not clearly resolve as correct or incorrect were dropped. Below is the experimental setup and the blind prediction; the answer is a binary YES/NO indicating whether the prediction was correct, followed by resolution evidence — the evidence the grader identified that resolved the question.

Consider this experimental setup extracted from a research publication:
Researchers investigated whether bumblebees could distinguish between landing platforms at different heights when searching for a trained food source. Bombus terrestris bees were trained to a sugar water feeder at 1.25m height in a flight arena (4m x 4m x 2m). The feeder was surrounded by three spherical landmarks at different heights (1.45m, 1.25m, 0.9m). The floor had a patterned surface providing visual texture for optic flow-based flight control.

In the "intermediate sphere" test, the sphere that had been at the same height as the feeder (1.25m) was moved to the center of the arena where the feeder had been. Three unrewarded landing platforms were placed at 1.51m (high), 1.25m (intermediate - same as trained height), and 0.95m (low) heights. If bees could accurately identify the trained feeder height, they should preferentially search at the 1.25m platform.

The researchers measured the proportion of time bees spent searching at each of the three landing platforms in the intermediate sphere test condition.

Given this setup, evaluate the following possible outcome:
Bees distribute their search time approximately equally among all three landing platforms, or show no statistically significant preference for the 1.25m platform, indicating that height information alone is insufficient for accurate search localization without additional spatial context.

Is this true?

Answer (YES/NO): YES